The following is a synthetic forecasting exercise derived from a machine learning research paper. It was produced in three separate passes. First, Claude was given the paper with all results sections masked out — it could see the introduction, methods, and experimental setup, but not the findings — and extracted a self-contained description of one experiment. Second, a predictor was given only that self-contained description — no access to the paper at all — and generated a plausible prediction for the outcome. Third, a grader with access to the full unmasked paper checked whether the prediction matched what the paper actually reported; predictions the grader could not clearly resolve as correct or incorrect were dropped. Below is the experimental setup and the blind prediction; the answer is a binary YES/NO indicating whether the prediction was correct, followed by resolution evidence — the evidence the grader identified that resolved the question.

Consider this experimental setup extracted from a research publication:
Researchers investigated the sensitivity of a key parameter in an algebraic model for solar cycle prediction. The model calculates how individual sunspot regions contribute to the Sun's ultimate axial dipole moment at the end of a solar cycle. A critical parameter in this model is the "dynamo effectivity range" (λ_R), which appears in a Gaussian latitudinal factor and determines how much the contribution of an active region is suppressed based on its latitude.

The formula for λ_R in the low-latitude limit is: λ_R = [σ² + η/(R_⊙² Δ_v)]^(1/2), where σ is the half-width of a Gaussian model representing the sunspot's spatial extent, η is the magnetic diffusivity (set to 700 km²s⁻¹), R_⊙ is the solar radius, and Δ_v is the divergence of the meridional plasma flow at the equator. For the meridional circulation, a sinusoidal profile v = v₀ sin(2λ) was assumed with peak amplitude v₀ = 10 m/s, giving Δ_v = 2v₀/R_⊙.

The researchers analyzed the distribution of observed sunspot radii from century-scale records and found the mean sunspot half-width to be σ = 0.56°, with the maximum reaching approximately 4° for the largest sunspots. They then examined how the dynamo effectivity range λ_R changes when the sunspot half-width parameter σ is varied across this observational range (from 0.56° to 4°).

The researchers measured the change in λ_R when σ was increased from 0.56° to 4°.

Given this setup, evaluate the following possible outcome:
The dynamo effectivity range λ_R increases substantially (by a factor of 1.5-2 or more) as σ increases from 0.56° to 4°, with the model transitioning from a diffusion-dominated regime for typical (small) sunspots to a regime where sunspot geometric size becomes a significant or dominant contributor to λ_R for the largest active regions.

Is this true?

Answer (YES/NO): NO